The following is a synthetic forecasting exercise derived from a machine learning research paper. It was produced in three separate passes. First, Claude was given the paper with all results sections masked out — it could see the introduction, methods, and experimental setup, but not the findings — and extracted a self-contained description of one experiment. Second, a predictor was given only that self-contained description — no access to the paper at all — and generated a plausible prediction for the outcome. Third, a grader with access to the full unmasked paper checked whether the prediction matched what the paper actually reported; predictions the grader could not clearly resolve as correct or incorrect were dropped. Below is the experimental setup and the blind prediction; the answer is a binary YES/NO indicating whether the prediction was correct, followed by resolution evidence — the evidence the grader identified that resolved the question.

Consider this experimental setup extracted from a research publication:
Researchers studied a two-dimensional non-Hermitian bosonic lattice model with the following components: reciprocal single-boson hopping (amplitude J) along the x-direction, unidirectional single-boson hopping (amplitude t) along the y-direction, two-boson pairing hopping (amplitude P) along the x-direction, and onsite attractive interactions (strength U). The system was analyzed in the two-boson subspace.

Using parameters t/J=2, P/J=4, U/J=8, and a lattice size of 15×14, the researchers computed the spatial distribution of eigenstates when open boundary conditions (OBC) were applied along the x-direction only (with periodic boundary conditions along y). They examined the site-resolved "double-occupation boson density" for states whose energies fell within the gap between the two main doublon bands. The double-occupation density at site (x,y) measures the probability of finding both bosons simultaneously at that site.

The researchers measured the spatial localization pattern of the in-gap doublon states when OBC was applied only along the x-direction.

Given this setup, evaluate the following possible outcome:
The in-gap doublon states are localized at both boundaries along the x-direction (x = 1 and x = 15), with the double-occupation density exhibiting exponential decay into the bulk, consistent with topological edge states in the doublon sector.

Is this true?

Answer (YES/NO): NO